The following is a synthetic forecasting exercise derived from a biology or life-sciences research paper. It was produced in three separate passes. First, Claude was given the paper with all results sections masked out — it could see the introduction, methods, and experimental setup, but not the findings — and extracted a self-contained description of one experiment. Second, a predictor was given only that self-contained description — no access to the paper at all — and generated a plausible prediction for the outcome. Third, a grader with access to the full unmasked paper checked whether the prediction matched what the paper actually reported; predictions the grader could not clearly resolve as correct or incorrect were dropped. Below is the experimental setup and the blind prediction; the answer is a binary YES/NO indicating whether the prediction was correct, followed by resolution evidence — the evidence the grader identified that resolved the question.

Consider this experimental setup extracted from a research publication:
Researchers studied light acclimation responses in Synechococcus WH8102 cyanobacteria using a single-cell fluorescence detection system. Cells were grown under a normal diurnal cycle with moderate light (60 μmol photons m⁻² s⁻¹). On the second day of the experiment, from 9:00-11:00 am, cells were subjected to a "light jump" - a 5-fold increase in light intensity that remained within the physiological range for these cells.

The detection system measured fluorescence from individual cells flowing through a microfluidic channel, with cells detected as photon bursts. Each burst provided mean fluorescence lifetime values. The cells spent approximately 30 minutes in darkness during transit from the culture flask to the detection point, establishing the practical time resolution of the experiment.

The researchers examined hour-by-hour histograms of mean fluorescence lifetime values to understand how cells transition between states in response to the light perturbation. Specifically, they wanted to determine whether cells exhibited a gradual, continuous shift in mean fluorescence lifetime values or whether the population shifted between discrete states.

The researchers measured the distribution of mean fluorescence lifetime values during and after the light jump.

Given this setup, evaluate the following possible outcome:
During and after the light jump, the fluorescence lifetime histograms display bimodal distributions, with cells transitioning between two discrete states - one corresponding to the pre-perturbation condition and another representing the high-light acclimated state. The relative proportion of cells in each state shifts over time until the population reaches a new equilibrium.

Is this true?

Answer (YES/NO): YES